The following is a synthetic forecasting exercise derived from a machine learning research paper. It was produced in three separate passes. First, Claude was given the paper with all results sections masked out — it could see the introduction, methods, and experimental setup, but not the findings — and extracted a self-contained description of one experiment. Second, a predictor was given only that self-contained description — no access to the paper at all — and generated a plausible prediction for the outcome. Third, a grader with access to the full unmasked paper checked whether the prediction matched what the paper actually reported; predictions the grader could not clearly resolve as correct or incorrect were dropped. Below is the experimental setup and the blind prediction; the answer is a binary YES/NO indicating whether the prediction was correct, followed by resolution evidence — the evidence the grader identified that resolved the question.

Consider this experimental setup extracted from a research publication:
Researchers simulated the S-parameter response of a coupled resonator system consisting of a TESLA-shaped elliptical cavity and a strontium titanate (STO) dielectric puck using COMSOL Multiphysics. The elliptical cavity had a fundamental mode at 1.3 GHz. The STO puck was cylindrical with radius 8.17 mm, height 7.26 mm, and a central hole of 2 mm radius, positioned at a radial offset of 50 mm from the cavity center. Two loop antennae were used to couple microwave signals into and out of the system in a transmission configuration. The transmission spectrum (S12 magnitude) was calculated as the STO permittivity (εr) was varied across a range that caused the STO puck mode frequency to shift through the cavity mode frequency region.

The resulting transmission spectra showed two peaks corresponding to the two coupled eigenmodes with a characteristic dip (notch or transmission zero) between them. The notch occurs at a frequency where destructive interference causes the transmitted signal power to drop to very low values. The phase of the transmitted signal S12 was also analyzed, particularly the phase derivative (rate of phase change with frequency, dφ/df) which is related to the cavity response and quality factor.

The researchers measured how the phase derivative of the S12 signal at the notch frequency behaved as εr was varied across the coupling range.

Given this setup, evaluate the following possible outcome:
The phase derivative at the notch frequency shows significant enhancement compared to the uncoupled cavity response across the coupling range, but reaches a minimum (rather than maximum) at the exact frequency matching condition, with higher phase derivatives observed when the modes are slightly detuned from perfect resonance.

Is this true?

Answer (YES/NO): NO